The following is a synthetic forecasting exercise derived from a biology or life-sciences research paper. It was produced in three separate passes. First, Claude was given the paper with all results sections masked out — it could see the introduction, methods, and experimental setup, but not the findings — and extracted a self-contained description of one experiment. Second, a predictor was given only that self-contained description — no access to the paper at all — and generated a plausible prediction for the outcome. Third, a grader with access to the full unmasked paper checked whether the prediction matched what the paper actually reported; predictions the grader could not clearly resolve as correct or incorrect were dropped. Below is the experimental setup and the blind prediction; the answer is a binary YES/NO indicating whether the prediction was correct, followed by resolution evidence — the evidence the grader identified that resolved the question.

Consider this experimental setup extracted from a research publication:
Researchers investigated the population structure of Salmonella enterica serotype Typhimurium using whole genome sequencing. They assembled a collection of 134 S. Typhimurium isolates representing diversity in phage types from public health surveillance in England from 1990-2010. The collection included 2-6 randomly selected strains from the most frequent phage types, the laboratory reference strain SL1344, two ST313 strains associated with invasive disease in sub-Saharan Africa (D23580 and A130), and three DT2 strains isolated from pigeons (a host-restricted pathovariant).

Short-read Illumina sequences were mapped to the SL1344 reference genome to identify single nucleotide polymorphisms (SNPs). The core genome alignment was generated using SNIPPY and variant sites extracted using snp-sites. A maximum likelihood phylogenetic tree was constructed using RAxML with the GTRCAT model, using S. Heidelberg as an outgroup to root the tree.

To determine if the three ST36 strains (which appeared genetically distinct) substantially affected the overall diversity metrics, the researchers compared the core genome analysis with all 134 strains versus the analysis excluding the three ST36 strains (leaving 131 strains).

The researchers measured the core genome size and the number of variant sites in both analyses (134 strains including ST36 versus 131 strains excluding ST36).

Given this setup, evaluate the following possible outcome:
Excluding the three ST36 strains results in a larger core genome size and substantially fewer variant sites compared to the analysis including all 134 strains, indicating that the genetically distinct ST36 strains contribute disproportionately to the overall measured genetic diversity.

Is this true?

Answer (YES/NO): YES